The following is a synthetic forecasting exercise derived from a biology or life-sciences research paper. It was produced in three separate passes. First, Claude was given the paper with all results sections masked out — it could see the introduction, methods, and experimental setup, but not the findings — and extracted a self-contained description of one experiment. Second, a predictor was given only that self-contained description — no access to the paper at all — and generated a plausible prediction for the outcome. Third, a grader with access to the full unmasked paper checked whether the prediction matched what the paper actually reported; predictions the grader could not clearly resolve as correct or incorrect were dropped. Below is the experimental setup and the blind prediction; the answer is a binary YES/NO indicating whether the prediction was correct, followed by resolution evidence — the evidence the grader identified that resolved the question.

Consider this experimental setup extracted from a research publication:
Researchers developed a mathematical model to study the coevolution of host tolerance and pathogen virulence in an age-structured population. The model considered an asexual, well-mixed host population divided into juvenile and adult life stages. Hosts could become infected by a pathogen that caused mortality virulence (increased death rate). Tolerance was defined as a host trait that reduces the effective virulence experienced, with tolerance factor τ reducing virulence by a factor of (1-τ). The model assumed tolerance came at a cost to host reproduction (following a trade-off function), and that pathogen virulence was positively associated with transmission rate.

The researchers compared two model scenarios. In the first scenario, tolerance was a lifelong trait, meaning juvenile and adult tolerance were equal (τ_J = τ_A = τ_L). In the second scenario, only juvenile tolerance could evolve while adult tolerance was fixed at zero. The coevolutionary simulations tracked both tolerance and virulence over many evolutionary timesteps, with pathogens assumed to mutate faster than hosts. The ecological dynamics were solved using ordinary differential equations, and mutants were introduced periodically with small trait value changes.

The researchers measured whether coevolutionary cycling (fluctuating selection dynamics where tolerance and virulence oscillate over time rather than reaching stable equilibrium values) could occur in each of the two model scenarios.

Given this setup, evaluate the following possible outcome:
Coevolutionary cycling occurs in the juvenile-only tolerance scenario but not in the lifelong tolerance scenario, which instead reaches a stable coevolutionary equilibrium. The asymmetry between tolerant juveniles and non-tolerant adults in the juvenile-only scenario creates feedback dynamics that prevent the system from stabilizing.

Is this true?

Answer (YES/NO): YES